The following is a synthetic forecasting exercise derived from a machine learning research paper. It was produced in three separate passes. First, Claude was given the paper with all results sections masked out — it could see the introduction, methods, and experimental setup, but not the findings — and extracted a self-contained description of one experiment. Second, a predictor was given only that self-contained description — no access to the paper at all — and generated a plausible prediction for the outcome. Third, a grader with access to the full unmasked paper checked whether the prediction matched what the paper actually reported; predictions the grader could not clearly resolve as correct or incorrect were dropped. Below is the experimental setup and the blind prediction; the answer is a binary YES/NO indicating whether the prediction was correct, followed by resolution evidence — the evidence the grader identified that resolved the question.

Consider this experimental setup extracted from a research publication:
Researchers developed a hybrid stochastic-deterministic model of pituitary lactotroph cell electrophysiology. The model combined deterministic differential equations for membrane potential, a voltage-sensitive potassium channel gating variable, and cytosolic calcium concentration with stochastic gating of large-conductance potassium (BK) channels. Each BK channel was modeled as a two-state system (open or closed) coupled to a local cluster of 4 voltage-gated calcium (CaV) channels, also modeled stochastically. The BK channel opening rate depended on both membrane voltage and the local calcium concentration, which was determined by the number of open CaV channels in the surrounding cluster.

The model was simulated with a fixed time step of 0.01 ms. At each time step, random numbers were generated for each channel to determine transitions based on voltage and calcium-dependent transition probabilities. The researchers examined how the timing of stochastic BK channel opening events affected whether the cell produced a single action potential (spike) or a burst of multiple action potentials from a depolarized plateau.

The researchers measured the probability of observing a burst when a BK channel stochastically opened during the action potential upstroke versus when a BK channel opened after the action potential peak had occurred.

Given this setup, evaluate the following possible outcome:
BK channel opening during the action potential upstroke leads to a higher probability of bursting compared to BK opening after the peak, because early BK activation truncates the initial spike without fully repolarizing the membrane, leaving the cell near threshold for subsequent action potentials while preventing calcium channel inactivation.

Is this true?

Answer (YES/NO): YES